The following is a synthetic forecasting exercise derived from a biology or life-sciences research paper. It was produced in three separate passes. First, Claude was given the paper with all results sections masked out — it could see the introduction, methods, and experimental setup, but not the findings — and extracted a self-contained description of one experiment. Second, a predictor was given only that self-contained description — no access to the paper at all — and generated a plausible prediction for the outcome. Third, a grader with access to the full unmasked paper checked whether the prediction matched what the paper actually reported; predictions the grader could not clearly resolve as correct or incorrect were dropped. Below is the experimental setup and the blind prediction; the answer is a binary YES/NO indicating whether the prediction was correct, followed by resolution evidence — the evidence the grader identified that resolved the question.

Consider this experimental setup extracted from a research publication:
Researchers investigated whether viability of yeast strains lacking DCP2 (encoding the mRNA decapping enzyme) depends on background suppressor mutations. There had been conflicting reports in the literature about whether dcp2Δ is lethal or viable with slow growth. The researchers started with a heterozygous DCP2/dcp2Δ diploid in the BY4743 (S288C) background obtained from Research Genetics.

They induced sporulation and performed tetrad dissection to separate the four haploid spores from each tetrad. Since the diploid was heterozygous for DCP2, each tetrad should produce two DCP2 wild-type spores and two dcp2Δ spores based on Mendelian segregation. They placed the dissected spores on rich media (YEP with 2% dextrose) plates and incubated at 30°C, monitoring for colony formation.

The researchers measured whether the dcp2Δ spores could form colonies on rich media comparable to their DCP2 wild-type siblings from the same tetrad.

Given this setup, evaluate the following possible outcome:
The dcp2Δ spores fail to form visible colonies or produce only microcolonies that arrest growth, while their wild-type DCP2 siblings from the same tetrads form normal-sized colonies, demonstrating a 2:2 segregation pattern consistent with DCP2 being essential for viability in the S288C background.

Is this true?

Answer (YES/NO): NO